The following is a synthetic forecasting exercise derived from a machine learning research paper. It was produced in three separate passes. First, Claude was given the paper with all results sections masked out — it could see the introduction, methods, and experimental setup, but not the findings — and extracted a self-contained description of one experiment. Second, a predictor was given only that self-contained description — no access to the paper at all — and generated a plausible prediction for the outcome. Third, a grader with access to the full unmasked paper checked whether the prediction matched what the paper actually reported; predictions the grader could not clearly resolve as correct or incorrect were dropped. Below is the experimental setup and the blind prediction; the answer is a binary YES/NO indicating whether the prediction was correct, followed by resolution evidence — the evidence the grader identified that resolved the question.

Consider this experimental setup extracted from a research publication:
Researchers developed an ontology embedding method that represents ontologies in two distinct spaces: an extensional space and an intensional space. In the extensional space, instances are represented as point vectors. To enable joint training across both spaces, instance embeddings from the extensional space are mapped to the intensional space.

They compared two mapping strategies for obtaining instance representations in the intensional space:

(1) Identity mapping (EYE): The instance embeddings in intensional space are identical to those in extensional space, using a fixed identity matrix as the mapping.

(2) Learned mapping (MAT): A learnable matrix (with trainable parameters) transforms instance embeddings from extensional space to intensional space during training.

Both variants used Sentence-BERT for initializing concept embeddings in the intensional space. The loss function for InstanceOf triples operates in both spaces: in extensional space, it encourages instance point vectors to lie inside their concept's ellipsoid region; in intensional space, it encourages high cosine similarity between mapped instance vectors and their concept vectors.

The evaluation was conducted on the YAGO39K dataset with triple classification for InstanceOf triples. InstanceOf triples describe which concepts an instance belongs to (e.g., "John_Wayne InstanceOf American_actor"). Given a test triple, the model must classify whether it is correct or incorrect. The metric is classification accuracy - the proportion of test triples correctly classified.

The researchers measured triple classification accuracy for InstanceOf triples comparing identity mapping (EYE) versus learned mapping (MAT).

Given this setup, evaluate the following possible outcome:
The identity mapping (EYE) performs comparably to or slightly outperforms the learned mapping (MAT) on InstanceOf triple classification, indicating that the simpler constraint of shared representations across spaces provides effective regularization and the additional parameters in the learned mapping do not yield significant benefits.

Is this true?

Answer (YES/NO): NO